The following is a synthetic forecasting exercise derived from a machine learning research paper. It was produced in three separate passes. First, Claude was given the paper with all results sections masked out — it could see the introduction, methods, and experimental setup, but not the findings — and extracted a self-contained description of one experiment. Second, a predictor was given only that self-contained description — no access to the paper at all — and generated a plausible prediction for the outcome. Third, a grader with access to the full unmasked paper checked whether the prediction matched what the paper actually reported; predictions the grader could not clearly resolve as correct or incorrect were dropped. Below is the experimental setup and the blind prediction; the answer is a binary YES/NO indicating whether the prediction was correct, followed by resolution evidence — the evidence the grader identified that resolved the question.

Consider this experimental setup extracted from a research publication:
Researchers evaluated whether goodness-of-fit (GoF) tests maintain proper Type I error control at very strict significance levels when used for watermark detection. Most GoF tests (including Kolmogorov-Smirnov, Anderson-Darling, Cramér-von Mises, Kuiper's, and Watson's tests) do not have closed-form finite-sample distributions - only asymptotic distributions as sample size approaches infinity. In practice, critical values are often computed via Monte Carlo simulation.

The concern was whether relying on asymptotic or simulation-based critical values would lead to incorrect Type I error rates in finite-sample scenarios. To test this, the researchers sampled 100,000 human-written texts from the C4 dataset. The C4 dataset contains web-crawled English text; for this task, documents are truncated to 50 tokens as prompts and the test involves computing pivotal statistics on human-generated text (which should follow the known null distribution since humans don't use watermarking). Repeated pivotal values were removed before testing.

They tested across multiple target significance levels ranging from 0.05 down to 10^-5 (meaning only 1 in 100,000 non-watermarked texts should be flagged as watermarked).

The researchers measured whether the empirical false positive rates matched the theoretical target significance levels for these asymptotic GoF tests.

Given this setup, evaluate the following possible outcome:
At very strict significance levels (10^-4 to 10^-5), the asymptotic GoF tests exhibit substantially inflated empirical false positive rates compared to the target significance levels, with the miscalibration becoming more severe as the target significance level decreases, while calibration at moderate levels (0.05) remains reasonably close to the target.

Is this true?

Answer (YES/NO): NO